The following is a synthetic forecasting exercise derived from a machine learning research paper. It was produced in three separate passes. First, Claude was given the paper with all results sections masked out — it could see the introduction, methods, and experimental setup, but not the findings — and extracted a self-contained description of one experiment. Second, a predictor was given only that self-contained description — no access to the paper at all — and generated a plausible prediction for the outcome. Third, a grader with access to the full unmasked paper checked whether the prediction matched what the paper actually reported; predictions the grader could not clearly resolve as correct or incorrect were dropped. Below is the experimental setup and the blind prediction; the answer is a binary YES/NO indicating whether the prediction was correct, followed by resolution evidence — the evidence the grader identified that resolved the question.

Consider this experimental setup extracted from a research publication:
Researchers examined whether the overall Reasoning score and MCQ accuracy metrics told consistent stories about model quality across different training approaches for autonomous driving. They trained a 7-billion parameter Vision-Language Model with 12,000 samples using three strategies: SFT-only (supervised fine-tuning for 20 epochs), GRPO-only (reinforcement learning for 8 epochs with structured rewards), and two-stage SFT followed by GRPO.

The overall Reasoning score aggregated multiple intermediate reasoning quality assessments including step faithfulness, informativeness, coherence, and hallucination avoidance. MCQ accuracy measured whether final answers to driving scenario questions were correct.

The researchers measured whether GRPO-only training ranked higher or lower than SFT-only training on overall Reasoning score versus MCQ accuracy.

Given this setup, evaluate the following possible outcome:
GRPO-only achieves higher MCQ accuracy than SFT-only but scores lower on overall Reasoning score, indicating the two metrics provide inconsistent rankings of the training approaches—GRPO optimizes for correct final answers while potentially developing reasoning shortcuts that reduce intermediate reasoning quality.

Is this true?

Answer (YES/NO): NO